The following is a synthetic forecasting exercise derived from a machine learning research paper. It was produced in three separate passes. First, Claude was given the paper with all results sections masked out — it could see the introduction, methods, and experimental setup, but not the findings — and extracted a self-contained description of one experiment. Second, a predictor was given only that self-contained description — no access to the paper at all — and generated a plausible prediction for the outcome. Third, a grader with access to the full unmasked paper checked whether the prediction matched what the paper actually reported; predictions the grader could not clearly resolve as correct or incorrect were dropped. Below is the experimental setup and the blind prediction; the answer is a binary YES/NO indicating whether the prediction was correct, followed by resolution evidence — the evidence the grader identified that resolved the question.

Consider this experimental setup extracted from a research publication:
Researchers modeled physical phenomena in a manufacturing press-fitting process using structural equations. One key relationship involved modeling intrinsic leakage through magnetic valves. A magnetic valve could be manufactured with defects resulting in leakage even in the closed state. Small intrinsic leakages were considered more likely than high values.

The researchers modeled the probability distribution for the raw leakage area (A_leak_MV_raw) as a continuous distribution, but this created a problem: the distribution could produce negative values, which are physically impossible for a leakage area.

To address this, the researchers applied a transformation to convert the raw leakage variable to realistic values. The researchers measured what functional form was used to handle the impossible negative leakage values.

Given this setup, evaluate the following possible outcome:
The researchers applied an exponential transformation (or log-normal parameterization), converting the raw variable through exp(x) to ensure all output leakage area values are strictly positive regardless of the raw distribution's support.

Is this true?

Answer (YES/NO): NO